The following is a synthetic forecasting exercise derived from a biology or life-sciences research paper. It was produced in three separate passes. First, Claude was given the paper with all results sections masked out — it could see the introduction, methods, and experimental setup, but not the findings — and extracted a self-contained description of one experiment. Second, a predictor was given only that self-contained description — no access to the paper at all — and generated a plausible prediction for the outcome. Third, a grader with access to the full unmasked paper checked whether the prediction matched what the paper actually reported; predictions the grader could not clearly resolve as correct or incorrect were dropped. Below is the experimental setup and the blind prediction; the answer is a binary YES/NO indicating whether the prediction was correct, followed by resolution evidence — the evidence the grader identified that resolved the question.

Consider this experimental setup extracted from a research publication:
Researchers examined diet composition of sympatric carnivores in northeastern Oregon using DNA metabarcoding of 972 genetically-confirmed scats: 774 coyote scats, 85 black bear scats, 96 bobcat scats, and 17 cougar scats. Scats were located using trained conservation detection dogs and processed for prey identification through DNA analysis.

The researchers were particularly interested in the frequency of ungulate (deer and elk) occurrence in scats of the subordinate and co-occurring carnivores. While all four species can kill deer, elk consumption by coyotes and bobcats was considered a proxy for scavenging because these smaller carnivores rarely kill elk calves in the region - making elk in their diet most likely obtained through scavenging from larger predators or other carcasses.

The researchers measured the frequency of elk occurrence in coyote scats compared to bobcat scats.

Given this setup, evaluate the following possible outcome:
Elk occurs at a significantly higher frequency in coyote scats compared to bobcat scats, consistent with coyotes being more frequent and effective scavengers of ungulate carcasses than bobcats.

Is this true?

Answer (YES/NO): YES